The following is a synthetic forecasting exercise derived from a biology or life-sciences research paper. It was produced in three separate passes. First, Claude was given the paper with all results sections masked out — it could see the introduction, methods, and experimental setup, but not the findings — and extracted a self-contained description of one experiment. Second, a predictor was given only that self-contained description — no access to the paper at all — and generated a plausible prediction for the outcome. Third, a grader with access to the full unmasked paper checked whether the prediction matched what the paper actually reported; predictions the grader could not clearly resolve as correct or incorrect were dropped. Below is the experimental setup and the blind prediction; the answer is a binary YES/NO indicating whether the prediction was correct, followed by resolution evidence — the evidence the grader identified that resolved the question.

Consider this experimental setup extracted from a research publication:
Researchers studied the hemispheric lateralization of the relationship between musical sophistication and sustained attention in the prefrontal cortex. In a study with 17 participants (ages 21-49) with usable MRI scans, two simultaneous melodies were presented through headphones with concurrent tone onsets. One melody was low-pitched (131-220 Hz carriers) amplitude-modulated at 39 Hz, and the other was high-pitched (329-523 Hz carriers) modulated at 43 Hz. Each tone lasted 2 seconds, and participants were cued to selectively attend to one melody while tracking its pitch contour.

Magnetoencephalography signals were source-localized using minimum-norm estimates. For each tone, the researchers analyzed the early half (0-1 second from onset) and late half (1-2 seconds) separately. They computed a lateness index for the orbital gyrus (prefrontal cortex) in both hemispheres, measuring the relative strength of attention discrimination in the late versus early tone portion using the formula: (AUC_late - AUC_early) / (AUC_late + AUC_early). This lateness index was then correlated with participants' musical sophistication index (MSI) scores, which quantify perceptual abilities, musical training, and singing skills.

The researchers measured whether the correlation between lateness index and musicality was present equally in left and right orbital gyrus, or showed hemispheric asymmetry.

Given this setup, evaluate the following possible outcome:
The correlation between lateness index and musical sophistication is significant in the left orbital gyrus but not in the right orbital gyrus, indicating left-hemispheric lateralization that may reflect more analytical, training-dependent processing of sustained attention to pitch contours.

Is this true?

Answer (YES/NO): NO